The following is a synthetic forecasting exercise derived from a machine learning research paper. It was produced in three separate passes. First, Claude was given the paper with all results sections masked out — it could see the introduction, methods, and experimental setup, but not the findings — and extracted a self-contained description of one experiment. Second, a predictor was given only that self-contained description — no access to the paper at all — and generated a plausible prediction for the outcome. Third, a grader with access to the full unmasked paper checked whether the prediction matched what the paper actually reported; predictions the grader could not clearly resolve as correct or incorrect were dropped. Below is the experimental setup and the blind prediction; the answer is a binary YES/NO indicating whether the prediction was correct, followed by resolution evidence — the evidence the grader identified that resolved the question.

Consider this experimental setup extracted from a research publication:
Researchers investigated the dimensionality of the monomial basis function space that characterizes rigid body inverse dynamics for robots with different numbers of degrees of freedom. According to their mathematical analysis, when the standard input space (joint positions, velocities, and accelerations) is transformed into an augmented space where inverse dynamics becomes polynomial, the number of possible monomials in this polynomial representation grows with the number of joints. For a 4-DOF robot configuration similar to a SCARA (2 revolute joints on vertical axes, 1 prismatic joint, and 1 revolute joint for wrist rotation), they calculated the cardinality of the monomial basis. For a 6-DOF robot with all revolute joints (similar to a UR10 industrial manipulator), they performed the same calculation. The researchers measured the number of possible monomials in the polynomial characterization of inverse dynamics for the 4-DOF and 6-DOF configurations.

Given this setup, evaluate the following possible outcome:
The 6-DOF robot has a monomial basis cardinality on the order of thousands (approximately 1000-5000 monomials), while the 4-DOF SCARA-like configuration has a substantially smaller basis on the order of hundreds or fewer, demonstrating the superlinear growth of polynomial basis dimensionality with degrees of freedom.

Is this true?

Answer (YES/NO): NO